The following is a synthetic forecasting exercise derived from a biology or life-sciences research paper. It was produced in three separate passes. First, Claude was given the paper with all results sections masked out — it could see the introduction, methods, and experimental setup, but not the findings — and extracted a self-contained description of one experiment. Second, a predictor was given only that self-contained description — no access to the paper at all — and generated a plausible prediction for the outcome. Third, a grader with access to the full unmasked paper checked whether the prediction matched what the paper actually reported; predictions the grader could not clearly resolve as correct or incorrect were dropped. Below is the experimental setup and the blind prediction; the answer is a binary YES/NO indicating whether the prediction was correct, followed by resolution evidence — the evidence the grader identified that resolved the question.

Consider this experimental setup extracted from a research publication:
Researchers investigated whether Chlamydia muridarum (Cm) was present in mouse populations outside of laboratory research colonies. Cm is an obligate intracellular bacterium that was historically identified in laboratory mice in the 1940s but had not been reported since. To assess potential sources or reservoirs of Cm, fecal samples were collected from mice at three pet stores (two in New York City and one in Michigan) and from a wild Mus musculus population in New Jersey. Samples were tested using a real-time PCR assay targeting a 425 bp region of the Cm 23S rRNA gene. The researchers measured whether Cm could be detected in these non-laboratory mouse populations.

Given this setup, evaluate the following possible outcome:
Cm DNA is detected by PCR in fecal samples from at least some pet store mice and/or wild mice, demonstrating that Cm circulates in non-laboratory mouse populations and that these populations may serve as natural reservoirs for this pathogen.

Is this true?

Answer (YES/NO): YES